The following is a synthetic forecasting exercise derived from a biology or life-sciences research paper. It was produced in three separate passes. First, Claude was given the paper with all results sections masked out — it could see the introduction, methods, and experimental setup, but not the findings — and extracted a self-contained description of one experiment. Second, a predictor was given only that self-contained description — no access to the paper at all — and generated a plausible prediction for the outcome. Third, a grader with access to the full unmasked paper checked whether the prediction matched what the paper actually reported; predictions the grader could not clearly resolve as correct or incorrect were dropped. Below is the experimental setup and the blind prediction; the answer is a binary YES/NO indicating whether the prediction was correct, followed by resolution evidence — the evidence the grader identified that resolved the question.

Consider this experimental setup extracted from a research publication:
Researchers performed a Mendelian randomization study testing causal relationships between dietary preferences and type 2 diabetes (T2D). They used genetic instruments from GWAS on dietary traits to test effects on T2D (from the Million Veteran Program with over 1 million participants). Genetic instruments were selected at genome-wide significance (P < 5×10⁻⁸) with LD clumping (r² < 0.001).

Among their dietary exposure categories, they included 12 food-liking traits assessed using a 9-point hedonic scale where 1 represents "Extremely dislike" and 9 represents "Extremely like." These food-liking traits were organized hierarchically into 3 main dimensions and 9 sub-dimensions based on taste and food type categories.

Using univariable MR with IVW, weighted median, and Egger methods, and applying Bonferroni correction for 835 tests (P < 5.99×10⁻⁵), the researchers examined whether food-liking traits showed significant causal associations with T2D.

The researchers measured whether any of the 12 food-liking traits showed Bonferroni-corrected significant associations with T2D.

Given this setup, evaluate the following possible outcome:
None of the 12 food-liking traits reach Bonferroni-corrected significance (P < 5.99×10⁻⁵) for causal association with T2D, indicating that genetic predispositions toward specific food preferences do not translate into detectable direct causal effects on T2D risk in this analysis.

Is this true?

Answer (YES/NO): YES